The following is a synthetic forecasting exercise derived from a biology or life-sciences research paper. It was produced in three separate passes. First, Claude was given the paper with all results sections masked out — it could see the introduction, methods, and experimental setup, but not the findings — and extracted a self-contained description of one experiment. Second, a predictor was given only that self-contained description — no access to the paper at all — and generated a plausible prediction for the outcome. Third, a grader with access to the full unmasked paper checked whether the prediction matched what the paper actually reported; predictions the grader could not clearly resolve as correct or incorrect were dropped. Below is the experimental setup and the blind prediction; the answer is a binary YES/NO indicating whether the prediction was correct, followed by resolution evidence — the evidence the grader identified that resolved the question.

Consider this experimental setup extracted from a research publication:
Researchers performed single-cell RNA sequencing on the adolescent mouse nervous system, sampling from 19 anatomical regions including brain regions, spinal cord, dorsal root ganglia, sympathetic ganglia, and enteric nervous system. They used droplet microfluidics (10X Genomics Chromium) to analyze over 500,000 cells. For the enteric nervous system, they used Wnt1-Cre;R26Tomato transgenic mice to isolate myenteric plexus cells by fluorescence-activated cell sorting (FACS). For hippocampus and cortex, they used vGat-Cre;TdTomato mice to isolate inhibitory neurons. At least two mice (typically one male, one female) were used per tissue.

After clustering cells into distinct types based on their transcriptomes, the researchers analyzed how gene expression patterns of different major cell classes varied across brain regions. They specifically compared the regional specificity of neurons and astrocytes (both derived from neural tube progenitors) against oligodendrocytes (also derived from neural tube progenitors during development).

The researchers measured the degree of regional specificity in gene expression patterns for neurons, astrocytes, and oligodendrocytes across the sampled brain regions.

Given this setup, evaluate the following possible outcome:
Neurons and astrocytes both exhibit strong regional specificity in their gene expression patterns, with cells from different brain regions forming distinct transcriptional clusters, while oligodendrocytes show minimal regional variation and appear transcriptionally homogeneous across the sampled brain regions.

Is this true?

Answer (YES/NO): YES